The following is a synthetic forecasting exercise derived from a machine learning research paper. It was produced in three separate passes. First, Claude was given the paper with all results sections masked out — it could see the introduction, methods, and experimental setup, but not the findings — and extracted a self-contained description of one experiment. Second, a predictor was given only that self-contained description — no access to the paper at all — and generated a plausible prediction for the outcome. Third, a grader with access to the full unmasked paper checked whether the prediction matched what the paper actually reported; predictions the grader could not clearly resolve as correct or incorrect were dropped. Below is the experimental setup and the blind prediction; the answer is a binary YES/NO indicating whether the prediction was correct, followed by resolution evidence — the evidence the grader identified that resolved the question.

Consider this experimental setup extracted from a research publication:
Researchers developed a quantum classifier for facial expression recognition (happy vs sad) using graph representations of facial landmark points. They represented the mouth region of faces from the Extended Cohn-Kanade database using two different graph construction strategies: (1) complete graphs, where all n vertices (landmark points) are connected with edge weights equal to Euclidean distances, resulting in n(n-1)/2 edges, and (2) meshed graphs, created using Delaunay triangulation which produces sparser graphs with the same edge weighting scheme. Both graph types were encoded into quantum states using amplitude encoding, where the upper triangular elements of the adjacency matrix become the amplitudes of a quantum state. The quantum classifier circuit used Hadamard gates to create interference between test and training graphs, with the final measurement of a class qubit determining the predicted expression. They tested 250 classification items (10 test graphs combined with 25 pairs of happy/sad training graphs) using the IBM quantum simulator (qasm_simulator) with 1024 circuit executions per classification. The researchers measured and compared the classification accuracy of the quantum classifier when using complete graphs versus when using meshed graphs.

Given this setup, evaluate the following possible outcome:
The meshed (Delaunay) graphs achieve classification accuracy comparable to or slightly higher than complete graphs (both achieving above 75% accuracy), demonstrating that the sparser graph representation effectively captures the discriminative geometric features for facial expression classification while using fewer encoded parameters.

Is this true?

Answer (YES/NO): YES